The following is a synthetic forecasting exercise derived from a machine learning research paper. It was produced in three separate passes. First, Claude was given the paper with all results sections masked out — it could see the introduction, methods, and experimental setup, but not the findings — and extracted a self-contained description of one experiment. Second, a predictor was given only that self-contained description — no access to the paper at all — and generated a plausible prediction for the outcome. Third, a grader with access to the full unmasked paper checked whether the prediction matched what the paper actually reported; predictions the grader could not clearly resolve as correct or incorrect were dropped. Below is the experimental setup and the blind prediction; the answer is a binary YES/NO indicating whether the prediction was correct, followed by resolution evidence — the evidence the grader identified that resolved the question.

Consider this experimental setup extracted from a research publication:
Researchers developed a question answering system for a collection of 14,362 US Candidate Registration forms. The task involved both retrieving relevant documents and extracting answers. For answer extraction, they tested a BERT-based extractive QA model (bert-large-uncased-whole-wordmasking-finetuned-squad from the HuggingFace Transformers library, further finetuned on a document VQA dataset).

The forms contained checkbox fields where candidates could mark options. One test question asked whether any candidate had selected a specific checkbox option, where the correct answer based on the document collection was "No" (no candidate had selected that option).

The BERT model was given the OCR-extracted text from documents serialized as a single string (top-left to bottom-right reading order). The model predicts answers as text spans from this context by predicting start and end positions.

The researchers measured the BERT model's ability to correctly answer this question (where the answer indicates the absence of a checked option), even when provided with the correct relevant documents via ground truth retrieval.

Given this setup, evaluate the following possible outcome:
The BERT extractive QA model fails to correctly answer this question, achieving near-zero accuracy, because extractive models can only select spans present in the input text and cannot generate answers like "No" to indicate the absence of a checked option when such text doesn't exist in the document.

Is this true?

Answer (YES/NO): YES